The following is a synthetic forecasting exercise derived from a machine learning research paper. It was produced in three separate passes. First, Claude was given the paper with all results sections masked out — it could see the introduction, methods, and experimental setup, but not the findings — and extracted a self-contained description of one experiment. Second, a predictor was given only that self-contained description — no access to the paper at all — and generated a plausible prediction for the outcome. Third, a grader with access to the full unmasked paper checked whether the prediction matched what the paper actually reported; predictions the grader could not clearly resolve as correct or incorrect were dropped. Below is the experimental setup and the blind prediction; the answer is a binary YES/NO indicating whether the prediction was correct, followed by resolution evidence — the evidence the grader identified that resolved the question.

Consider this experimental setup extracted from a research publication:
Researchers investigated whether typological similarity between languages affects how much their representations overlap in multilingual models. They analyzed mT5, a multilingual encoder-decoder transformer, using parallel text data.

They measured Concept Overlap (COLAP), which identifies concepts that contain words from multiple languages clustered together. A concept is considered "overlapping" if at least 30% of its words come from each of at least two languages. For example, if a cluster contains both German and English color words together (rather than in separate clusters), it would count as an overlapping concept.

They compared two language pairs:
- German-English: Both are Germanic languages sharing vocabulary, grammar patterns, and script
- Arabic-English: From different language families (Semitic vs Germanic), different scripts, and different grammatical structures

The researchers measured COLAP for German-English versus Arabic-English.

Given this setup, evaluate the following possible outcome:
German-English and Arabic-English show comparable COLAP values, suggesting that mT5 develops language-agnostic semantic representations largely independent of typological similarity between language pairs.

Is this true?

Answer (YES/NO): NO